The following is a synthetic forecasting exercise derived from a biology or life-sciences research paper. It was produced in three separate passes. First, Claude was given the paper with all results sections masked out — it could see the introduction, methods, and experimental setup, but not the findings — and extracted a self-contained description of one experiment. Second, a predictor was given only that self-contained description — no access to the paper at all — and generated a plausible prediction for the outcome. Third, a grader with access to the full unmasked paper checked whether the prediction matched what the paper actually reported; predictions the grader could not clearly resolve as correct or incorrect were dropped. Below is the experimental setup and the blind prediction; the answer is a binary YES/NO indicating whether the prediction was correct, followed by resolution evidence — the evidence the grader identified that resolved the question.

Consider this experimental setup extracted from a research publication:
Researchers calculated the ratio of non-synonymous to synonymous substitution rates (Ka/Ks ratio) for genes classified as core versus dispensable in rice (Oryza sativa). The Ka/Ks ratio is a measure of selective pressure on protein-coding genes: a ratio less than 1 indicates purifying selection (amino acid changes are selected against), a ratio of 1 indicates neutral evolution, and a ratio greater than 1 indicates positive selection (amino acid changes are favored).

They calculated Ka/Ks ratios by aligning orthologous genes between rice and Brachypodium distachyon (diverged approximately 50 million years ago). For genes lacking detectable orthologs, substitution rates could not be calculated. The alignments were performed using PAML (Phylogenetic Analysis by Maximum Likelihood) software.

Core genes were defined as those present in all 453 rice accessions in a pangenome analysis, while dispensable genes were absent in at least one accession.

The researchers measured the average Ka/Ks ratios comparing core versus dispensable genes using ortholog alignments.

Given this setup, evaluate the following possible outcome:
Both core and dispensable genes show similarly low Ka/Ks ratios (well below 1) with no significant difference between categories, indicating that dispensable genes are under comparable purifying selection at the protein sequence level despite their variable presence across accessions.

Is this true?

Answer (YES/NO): NO